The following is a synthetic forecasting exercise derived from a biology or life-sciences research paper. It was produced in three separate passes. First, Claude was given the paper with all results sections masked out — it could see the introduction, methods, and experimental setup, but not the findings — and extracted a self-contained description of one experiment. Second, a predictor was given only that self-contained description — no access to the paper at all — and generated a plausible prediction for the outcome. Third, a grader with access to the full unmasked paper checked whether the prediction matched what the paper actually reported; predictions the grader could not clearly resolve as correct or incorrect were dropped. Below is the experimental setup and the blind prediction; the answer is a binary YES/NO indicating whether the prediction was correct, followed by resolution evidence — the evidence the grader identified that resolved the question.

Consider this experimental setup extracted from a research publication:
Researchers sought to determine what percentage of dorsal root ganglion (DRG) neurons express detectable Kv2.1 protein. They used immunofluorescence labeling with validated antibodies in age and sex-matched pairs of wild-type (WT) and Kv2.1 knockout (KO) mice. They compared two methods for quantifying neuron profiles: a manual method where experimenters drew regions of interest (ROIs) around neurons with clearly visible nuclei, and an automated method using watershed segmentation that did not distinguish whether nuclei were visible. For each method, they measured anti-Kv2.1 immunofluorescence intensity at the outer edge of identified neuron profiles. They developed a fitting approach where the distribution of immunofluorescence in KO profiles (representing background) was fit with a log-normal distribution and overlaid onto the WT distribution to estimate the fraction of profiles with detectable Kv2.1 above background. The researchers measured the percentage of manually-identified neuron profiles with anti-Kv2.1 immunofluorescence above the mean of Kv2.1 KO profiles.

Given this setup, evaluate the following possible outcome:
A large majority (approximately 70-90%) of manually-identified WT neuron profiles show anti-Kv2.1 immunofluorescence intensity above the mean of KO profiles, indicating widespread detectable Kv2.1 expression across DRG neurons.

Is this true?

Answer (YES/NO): NO